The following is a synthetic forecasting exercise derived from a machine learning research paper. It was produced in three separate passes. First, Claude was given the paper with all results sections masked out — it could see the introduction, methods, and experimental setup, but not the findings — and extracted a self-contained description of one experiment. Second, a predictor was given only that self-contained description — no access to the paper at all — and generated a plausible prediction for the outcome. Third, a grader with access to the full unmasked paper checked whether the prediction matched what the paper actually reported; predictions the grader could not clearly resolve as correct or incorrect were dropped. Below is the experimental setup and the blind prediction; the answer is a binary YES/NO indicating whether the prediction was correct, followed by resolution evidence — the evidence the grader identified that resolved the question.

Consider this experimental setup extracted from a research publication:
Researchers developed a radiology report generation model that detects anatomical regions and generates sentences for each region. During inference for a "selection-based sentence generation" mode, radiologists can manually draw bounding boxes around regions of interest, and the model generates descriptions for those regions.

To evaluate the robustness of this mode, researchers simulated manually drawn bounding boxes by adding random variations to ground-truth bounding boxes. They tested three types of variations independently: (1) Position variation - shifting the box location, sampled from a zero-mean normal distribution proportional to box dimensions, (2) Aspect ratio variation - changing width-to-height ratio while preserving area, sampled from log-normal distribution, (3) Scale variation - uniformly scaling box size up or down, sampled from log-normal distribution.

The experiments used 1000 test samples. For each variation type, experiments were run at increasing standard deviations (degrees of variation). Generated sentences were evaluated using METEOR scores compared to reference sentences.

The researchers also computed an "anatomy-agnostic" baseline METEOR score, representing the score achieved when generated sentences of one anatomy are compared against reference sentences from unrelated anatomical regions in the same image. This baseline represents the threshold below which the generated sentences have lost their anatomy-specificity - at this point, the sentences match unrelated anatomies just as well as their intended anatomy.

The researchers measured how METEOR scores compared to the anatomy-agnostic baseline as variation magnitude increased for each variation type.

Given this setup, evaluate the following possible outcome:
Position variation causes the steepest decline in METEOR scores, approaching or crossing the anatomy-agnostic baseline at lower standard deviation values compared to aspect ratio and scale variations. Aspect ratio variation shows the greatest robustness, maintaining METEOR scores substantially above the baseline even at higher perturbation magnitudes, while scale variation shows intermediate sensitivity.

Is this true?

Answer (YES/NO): YES